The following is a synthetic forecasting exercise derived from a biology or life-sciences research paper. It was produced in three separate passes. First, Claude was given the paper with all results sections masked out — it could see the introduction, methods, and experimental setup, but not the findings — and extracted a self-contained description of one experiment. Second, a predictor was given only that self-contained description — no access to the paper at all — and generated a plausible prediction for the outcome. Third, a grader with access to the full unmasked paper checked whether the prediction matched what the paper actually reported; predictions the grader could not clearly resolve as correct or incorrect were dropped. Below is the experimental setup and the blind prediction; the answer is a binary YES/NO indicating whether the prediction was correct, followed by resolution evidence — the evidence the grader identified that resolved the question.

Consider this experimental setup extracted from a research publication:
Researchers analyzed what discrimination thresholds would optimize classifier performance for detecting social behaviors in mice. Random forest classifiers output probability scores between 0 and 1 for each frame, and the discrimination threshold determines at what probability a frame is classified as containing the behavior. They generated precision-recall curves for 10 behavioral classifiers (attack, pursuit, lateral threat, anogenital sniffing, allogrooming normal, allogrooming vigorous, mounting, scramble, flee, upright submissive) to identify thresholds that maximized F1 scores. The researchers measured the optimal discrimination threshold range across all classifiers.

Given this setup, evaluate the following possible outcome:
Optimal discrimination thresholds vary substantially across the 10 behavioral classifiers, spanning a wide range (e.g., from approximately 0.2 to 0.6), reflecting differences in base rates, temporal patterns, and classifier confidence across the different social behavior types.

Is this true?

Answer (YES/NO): NO